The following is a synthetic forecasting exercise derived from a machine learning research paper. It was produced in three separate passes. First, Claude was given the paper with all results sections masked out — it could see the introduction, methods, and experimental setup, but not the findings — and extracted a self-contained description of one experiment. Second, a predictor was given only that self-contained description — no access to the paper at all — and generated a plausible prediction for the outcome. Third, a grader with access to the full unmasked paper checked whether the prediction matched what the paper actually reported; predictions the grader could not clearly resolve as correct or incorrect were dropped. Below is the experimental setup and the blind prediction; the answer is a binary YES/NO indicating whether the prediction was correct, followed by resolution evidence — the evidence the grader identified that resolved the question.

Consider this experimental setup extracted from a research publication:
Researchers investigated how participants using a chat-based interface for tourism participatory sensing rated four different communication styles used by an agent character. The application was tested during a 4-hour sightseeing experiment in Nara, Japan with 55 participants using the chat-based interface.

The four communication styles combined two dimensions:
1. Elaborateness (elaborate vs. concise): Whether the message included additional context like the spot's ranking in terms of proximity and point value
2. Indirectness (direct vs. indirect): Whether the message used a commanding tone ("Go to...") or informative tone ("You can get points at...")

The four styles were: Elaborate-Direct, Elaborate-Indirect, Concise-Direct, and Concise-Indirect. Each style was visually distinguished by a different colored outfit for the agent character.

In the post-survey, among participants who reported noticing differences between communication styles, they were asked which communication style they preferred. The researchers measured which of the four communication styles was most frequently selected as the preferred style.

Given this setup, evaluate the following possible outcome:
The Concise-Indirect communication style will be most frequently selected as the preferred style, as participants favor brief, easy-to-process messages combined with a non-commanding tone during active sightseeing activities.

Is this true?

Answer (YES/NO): NO